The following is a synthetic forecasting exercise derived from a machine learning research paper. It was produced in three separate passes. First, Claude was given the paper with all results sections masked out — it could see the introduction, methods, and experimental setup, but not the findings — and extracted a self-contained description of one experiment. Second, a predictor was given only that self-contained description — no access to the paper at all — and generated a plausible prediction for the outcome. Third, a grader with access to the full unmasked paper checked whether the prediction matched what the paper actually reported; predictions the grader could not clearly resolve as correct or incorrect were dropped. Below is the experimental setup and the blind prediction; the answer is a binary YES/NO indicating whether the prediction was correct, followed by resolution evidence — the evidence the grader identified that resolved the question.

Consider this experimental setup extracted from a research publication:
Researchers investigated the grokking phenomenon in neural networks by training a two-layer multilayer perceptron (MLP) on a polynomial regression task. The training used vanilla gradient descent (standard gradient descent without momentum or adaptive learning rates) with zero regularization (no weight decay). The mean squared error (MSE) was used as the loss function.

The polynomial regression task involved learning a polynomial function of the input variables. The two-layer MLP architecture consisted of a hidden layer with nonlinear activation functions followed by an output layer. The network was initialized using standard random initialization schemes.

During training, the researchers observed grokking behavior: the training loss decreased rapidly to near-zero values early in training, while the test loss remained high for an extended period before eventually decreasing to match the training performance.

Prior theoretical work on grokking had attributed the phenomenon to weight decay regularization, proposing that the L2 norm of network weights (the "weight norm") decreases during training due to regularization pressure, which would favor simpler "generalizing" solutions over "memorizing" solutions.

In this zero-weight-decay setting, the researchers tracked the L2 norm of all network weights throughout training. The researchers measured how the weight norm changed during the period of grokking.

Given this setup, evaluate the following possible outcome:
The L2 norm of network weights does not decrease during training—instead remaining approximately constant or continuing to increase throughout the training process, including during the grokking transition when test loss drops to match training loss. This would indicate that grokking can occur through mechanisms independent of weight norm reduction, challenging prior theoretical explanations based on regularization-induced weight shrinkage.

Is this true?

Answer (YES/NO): YES